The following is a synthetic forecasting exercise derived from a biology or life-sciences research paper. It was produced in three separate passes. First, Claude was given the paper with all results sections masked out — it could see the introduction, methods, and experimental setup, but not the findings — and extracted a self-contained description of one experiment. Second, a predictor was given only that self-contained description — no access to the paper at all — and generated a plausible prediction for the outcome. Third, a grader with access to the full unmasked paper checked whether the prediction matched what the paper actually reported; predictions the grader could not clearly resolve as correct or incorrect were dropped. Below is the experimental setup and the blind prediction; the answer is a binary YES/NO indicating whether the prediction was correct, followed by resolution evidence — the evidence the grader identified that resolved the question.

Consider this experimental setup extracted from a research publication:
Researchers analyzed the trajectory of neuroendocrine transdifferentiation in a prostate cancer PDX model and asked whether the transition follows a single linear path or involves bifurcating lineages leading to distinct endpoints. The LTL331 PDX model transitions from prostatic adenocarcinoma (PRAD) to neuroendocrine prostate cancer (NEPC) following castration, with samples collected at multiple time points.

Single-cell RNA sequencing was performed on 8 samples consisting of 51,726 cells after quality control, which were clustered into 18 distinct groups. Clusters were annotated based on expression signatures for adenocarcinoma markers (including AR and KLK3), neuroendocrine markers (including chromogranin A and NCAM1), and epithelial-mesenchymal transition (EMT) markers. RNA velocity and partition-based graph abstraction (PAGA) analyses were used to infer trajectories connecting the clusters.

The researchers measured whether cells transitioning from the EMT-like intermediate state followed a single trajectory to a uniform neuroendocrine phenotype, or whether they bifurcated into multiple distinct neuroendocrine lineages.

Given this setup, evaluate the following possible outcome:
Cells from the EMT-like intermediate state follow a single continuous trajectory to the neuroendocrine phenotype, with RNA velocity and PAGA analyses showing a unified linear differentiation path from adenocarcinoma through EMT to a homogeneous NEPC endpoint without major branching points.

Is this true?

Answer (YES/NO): NO